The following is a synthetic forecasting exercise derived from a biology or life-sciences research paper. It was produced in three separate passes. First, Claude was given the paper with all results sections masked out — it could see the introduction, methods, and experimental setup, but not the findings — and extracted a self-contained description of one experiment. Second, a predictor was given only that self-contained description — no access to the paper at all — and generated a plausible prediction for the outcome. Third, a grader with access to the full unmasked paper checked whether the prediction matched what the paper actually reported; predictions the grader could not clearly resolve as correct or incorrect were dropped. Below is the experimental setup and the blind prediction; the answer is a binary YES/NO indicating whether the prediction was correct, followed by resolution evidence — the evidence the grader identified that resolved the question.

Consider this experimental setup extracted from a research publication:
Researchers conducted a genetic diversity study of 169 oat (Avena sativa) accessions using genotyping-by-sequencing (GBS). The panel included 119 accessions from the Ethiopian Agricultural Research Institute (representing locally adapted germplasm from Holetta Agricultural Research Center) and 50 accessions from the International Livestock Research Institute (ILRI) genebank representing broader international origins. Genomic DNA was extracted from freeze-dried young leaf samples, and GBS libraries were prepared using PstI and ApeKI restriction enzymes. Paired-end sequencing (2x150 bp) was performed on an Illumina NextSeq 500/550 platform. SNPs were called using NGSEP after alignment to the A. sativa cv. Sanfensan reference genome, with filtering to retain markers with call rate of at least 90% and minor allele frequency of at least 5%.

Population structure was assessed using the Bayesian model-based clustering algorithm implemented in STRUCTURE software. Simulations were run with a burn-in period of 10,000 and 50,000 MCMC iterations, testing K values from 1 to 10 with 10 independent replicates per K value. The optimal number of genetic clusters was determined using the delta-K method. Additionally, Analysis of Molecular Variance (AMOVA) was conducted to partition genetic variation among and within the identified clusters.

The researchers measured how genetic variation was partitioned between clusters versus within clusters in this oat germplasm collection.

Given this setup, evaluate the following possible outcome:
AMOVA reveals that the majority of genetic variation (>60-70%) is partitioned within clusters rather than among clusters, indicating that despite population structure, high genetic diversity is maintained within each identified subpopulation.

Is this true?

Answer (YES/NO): YES